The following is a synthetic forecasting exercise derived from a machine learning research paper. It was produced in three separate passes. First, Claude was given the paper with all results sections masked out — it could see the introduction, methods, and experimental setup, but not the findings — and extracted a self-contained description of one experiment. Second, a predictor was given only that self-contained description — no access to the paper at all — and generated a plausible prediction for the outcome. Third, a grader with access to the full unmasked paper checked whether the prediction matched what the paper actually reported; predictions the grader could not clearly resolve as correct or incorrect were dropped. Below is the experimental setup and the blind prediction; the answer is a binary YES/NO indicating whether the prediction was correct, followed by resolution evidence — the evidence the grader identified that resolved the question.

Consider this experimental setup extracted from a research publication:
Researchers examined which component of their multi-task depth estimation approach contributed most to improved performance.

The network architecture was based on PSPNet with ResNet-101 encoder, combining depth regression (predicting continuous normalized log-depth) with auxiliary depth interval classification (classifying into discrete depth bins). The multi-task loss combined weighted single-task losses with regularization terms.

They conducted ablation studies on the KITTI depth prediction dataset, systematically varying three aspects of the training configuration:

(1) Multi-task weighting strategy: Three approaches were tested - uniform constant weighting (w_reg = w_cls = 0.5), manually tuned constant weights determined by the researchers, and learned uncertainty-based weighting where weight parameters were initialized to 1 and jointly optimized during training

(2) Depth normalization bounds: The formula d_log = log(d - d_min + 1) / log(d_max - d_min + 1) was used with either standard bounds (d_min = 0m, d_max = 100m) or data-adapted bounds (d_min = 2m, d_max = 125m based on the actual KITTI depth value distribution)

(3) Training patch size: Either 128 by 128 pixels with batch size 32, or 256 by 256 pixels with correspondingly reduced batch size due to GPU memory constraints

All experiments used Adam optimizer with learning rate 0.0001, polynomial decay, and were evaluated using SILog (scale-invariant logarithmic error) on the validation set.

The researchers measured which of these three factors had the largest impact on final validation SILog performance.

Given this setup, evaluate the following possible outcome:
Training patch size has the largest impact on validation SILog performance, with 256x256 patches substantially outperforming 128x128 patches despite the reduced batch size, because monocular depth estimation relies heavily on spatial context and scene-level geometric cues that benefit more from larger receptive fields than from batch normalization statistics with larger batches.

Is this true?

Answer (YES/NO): NO